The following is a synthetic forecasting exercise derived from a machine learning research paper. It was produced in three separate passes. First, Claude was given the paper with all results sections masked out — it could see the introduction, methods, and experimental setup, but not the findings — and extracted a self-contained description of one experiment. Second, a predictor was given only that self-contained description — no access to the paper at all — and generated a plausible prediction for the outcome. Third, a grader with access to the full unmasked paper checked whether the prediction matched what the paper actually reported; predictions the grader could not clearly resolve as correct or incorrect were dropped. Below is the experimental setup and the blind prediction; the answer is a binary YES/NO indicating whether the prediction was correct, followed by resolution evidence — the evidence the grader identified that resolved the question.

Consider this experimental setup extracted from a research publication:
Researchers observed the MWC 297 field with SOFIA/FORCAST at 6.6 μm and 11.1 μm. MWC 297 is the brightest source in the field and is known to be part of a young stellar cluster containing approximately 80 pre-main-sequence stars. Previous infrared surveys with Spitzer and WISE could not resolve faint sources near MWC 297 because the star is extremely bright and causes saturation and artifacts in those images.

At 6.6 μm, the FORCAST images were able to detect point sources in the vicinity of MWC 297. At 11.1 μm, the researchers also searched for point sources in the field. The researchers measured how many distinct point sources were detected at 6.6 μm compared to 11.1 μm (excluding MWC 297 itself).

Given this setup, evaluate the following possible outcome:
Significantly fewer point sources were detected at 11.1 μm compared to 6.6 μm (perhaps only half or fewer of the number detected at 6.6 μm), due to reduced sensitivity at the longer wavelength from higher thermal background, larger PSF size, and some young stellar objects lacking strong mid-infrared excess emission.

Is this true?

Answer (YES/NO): NO